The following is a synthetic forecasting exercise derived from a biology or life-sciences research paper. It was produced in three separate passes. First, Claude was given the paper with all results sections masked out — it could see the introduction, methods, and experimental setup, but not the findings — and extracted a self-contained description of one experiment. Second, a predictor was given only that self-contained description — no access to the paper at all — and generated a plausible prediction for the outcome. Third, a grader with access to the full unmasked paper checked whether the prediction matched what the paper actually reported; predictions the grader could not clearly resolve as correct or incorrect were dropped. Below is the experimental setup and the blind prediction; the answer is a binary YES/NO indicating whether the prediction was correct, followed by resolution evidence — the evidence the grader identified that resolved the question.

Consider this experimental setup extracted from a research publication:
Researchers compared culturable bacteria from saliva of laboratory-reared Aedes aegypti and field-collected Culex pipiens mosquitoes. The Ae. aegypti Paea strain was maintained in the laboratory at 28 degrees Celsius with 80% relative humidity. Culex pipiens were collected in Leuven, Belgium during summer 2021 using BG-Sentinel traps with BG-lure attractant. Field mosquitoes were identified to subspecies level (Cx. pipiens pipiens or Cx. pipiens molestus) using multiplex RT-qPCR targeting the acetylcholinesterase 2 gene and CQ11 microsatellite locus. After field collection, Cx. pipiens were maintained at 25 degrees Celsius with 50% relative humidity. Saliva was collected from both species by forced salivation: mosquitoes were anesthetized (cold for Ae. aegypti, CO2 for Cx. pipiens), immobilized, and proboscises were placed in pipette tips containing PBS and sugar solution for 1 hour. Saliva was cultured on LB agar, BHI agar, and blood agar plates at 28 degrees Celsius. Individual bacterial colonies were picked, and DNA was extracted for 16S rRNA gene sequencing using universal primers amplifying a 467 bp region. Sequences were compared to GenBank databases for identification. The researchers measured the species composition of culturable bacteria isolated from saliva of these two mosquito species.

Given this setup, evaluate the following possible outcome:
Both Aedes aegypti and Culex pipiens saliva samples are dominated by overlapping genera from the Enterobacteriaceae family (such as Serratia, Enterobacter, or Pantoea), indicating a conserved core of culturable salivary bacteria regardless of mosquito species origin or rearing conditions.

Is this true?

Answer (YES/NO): NO